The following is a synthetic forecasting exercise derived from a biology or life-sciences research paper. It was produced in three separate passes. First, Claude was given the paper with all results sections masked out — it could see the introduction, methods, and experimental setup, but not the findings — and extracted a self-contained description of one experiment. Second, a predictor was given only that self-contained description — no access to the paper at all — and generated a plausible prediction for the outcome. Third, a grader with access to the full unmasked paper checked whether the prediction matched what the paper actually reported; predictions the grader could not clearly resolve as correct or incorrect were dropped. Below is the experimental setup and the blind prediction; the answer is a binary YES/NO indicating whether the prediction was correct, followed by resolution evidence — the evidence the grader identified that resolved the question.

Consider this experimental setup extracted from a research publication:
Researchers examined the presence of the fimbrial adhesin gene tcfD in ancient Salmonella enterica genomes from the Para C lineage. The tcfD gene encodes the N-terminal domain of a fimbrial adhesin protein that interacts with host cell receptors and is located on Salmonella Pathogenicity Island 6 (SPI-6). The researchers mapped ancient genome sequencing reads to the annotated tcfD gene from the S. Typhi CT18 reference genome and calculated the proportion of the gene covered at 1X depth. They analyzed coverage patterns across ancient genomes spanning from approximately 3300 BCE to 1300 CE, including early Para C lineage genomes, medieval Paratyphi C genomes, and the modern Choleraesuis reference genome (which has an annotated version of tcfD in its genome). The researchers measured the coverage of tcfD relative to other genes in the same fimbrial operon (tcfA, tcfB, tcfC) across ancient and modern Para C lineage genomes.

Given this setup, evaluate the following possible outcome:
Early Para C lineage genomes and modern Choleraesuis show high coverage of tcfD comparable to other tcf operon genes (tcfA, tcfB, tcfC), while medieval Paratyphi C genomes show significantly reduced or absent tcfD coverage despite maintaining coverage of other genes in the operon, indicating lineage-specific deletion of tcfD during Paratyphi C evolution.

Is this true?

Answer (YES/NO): NO